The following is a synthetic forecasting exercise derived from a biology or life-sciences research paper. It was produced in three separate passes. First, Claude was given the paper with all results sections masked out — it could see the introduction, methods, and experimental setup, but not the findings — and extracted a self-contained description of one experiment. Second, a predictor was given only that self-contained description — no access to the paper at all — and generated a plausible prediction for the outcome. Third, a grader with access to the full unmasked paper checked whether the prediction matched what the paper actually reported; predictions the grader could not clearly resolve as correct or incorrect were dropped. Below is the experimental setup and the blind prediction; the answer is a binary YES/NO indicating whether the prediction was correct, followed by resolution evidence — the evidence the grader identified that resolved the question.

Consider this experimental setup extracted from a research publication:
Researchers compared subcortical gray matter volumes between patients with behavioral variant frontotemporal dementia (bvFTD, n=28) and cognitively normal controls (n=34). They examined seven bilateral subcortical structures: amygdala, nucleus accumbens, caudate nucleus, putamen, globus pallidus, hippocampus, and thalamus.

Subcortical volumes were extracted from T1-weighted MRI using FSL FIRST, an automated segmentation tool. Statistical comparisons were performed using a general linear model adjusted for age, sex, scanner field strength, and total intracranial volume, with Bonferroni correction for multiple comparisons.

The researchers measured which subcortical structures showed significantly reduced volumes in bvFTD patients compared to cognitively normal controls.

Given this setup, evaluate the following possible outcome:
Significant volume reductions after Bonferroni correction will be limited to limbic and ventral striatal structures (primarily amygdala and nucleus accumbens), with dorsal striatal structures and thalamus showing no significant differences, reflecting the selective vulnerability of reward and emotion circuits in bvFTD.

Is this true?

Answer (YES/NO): NO